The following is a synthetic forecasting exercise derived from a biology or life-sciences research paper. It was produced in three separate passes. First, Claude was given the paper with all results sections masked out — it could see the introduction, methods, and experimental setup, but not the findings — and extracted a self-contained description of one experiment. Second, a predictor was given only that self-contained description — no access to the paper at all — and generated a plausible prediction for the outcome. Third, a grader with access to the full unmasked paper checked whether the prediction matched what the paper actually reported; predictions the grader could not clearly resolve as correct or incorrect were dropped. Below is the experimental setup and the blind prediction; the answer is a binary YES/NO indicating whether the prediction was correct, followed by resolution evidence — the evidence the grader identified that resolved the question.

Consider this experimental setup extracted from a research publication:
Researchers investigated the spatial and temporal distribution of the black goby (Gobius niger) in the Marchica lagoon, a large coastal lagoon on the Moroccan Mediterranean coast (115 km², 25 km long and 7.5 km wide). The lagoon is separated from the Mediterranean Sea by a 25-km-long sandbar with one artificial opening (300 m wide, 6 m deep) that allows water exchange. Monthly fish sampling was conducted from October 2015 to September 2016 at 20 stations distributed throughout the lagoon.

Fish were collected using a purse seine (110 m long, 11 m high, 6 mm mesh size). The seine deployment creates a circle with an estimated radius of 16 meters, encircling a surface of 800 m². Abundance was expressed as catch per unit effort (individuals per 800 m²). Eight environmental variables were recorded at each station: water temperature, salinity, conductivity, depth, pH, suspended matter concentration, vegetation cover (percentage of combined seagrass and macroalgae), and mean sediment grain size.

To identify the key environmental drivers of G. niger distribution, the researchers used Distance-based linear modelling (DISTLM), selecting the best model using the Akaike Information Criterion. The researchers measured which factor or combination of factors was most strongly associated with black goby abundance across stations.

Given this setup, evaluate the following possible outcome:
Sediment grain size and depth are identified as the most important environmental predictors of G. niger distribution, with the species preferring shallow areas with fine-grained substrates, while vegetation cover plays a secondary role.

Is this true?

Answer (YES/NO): NO